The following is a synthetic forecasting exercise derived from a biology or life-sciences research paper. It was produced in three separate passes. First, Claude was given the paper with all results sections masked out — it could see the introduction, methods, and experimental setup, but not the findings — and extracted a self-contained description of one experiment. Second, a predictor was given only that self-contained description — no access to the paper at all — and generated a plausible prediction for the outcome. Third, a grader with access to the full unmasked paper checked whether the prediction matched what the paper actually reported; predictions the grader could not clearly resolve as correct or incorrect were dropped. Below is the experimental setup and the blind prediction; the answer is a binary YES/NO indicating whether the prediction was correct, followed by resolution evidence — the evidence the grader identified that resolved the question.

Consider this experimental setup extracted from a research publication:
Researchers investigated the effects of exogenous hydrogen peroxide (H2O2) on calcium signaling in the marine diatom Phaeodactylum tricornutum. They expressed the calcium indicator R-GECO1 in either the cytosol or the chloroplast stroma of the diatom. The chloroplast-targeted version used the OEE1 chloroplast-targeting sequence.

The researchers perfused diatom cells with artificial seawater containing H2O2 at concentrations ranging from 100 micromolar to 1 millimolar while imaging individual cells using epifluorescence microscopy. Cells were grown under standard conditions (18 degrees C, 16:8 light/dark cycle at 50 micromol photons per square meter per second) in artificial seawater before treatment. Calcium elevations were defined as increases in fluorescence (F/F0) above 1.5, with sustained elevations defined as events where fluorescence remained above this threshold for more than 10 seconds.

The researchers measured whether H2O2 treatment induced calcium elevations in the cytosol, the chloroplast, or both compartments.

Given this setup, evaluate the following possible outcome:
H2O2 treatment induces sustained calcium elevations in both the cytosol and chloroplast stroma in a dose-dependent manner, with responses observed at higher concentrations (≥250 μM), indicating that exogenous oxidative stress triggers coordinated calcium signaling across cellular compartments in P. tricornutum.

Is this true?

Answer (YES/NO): NO